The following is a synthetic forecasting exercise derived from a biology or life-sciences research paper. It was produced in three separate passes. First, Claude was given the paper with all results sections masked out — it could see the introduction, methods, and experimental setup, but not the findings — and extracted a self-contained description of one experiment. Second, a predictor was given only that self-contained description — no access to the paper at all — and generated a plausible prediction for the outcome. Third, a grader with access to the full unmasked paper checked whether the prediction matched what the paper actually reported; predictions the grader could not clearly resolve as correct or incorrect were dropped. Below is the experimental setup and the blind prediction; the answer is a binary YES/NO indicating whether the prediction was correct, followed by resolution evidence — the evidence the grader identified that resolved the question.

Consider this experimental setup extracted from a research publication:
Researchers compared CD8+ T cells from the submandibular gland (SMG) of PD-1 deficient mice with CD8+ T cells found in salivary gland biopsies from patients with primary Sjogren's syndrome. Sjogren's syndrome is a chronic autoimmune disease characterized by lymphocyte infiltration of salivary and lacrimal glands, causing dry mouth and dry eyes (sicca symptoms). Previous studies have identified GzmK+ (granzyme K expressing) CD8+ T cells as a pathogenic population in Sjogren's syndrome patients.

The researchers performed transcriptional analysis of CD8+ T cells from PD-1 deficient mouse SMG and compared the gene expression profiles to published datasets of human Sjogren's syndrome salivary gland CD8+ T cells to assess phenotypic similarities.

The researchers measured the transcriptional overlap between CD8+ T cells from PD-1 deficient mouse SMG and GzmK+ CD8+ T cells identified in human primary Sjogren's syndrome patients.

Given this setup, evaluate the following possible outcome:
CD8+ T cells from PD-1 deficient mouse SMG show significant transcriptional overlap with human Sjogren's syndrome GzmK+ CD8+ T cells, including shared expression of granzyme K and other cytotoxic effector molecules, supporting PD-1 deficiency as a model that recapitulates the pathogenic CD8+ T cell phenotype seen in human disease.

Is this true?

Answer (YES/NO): YES